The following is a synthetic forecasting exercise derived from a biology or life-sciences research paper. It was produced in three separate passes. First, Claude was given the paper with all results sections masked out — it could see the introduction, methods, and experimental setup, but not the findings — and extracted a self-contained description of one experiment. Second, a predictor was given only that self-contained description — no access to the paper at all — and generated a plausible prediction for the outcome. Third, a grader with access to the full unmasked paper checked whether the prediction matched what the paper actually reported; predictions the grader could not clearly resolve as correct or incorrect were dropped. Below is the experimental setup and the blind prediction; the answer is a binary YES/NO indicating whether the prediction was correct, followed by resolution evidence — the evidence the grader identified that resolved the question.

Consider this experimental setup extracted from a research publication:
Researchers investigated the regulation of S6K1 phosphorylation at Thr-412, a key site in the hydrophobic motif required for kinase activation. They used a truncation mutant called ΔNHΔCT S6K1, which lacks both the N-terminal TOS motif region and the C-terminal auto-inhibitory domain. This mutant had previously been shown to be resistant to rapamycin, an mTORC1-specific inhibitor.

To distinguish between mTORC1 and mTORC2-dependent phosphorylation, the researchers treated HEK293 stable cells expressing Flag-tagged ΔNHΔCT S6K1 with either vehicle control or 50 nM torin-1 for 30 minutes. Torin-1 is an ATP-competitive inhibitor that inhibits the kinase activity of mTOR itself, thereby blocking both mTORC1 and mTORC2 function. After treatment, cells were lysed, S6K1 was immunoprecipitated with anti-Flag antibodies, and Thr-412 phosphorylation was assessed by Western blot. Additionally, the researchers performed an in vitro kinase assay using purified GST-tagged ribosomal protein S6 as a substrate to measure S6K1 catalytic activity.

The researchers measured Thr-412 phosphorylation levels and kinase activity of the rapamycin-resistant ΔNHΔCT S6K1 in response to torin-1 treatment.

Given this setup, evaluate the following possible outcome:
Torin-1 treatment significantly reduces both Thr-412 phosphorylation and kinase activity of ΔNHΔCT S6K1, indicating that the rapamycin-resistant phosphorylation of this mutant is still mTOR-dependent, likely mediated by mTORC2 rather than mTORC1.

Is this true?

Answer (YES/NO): YES